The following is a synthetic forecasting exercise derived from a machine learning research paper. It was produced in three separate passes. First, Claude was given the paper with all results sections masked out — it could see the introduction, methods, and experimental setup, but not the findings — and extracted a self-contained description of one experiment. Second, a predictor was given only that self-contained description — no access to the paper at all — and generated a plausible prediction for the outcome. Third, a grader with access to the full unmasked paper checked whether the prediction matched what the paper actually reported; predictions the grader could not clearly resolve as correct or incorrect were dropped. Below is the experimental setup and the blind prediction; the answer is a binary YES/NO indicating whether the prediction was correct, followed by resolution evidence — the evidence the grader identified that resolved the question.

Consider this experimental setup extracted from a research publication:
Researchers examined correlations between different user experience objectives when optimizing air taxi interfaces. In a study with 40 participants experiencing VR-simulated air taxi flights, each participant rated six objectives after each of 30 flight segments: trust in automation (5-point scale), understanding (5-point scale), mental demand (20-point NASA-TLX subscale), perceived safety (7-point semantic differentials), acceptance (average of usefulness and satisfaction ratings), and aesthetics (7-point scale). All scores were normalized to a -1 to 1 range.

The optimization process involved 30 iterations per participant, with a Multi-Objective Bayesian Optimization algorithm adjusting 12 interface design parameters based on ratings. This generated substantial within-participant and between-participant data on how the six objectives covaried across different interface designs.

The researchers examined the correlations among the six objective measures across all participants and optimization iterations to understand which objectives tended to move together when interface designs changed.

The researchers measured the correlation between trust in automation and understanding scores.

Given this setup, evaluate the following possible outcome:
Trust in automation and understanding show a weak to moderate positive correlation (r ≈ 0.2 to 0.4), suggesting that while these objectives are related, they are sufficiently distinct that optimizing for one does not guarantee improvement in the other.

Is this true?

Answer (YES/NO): NO